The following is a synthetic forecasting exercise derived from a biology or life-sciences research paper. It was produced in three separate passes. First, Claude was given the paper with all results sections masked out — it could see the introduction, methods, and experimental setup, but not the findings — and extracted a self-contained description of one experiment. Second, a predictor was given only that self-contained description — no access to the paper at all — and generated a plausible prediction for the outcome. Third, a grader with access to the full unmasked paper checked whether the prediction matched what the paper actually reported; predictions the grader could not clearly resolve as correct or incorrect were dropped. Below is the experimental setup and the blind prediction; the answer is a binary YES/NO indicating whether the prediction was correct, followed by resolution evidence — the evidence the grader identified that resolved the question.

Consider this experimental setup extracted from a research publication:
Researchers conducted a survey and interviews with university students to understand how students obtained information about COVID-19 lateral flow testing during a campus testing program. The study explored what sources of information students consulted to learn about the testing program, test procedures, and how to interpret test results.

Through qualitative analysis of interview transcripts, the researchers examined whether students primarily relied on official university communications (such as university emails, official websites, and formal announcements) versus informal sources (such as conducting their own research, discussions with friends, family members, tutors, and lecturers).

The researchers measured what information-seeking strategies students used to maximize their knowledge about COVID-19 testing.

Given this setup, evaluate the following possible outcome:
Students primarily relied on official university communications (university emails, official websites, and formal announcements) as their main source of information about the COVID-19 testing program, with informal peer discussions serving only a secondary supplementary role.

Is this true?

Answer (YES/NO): NO